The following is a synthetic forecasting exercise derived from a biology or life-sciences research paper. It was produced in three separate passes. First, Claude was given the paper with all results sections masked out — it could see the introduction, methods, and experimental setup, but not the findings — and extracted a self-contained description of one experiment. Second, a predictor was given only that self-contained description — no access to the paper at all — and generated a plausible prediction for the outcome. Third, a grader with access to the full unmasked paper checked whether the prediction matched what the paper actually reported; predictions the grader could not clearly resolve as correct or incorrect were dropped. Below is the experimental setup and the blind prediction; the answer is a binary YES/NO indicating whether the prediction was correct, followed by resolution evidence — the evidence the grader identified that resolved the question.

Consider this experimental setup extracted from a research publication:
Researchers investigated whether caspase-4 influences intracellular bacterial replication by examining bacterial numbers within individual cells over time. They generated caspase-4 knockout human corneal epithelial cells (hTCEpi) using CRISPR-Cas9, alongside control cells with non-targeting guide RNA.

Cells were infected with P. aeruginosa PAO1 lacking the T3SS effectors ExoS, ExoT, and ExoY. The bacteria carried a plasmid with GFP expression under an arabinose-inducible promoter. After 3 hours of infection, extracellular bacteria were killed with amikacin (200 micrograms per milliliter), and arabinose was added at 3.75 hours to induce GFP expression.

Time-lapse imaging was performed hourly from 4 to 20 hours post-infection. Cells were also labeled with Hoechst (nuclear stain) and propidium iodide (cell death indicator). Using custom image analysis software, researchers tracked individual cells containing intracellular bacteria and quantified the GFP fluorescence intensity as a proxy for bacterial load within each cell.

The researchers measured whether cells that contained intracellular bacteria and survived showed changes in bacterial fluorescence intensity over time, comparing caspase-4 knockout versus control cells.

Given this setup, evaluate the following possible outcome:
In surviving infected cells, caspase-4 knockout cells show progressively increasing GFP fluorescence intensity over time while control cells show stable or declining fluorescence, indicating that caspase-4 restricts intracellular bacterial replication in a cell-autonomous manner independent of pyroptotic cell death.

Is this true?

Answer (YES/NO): NO